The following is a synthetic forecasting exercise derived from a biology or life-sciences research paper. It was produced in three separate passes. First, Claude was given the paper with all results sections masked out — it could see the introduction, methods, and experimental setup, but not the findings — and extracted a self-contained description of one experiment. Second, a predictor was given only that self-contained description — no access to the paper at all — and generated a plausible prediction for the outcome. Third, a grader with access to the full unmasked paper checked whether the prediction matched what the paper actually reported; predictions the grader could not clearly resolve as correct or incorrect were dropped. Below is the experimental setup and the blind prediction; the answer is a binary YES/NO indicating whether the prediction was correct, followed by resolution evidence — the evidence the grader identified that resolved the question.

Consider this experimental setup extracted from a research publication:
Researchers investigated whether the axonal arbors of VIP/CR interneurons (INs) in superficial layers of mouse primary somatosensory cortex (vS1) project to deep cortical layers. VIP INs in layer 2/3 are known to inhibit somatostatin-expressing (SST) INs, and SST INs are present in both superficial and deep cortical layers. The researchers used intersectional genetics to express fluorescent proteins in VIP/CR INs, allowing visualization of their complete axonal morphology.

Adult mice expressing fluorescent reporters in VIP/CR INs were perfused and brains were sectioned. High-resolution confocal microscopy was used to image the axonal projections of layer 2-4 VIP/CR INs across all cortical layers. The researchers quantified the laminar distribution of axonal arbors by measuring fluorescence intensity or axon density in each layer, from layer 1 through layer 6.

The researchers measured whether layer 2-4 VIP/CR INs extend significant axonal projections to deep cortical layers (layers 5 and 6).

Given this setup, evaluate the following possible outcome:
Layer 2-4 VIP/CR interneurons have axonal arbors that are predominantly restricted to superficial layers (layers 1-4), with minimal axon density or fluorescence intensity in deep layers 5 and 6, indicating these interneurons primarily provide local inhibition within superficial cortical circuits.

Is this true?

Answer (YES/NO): NO